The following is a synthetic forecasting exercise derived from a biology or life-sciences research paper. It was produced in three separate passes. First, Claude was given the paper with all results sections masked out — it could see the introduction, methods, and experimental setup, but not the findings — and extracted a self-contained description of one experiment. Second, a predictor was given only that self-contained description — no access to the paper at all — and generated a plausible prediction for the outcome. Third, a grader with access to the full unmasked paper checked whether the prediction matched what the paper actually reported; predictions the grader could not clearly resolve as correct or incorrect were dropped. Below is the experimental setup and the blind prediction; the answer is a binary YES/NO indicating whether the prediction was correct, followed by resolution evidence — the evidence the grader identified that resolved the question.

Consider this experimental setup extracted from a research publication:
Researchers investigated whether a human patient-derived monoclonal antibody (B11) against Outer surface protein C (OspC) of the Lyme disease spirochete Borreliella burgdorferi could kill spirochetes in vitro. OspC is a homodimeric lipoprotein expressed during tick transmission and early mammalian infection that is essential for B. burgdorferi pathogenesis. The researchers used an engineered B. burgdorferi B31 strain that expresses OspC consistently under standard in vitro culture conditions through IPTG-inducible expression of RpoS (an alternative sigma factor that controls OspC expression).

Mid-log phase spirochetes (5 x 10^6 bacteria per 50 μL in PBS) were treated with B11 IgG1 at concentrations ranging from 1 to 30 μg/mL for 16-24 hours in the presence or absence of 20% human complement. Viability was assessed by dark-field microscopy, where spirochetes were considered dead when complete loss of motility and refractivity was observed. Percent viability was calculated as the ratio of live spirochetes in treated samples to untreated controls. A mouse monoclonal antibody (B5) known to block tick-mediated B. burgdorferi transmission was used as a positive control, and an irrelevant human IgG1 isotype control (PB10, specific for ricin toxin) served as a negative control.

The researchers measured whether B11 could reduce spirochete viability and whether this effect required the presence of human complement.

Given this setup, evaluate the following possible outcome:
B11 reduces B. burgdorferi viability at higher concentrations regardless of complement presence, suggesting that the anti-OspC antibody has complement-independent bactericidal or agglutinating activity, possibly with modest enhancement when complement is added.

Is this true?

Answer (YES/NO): NO